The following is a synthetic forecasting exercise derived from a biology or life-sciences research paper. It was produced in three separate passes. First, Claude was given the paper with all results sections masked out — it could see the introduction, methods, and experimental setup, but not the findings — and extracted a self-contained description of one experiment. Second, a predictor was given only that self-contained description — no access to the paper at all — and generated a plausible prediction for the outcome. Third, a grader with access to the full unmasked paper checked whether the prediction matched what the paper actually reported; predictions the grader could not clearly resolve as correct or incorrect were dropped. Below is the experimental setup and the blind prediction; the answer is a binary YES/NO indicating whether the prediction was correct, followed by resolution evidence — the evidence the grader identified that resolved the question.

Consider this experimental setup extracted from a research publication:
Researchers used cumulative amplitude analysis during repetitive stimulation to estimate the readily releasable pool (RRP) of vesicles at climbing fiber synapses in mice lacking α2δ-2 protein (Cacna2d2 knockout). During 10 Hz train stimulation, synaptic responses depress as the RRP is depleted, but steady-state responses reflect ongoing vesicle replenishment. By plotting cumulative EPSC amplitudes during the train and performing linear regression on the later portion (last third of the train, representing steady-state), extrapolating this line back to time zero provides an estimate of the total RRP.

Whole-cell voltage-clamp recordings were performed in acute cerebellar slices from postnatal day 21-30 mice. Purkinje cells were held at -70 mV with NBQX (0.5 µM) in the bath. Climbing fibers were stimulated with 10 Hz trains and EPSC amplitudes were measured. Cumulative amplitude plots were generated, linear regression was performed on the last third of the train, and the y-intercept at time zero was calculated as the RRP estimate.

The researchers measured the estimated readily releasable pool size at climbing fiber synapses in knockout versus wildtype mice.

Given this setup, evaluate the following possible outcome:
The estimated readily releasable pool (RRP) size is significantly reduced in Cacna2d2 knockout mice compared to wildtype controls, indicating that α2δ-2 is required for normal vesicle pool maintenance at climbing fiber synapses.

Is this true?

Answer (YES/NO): NO